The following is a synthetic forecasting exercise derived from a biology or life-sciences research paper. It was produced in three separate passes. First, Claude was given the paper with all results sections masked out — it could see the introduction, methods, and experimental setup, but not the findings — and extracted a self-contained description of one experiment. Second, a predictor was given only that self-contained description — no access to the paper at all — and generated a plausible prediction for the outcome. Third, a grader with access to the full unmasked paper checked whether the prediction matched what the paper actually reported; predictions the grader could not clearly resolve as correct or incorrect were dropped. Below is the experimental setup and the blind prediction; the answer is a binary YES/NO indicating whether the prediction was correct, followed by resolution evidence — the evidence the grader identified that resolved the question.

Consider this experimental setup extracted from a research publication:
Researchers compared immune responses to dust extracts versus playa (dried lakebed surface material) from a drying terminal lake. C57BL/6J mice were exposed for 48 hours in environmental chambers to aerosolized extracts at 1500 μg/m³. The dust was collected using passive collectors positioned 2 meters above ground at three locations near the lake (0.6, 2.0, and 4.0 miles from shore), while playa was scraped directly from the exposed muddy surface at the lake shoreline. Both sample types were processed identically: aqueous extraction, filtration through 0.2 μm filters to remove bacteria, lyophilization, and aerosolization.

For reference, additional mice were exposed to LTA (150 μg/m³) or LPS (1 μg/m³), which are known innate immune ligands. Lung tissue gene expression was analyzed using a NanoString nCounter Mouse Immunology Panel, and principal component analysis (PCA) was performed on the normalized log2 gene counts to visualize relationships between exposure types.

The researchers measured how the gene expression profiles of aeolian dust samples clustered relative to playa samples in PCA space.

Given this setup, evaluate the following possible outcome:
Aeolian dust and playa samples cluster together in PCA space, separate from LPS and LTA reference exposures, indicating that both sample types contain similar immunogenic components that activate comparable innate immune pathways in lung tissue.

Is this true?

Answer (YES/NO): NO